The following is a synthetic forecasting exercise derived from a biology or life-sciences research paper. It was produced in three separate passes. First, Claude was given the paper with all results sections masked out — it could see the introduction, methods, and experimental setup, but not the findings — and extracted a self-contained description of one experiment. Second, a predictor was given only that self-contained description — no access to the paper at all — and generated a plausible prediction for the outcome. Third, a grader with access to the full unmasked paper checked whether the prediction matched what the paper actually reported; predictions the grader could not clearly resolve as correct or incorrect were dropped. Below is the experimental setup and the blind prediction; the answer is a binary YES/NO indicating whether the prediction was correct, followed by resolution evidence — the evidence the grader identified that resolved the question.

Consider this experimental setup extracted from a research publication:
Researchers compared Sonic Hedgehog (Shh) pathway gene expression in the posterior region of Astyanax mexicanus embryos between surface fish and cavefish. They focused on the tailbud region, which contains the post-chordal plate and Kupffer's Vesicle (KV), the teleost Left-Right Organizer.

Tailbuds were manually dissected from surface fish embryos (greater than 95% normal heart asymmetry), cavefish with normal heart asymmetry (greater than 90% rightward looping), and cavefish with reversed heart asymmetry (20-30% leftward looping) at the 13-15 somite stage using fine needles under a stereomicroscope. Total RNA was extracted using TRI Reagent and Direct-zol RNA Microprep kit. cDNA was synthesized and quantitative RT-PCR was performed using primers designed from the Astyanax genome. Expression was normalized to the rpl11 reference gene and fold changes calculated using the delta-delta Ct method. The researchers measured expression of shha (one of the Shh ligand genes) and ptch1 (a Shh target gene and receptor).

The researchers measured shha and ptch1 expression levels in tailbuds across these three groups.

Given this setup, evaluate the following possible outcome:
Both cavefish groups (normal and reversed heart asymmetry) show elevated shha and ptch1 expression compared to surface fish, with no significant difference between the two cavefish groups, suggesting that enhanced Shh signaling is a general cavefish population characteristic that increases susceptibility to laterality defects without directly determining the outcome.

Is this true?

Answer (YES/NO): NO